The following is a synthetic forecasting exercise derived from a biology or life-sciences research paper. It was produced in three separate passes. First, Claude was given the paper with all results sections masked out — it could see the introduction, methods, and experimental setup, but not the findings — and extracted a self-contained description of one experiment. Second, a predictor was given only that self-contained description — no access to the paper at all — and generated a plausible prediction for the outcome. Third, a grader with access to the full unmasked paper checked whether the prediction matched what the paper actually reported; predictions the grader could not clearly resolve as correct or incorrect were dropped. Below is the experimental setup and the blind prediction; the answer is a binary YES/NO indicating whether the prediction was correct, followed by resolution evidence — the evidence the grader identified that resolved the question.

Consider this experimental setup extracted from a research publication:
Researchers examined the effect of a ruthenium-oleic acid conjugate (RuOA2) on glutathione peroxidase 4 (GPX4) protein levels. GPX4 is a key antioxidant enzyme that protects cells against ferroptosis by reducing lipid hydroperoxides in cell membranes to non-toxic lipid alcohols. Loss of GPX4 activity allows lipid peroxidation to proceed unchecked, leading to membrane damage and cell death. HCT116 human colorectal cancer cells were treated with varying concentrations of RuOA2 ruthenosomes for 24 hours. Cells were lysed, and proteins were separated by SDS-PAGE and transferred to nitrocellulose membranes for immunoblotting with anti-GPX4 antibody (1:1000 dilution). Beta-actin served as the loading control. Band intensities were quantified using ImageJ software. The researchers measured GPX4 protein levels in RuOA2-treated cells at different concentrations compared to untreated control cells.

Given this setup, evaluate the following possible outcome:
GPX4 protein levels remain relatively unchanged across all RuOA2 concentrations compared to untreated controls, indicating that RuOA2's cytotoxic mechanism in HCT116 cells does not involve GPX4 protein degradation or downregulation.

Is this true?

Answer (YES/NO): NO